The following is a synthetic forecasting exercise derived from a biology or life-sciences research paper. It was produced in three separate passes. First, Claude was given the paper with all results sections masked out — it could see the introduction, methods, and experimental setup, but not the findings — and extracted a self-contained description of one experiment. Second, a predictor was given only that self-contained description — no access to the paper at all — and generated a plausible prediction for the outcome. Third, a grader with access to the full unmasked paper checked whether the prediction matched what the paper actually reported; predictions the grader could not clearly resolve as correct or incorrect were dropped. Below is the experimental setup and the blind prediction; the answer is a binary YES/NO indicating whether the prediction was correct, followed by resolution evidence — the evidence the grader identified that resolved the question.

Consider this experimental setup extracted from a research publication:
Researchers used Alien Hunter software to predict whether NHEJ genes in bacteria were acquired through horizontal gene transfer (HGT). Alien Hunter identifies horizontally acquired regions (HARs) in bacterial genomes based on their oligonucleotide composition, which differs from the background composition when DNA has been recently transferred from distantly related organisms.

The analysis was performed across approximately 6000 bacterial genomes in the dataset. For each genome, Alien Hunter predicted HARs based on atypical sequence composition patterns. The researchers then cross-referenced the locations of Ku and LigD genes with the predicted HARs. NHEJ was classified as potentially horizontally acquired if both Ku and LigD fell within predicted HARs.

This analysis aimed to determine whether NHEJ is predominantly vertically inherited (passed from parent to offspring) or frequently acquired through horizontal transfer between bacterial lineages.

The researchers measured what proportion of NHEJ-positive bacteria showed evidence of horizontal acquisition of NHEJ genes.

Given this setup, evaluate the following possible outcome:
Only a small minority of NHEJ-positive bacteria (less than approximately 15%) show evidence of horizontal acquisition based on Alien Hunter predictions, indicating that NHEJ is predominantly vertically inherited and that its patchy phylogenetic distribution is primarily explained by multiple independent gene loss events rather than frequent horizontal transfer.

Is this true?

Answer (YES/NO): NO